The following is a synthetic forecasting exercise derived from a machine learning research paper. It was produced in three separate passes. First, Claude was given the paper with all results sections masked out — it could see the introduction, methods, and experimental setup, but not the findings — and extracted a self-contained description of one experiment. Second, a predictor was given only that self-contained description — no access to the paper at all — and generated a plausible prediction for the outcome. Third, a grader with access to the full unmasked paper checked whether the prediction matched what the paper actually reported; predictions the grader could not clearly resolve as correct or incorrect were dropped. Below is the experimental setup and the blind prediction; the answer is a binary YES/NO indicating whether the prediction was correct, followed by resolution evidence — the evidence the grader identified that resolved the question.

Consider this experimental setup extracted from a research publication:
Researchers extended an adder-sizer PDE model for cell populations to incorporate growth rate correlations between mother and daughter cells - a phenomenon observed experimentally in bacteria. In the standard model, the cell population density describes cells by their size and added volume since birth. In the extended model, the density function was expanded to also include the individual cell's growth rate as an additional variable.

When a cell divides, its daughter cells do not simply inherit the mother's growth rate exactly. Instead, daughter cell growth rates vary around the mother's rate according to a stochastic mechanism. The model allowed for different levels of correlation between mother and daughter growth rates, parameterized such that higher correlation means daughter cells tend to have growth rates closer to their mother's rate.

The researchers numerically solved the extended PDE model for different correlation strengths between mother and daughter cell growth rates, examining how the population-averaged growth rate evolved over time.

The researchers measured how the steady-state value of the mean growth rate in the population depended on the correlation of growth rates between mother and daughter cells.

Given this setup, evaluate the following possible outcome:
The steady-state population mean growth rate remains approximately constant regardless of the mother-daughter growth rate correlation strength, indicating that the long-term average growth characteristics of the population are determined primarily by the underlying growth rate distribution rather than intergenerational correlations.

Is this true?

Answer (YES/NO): NO